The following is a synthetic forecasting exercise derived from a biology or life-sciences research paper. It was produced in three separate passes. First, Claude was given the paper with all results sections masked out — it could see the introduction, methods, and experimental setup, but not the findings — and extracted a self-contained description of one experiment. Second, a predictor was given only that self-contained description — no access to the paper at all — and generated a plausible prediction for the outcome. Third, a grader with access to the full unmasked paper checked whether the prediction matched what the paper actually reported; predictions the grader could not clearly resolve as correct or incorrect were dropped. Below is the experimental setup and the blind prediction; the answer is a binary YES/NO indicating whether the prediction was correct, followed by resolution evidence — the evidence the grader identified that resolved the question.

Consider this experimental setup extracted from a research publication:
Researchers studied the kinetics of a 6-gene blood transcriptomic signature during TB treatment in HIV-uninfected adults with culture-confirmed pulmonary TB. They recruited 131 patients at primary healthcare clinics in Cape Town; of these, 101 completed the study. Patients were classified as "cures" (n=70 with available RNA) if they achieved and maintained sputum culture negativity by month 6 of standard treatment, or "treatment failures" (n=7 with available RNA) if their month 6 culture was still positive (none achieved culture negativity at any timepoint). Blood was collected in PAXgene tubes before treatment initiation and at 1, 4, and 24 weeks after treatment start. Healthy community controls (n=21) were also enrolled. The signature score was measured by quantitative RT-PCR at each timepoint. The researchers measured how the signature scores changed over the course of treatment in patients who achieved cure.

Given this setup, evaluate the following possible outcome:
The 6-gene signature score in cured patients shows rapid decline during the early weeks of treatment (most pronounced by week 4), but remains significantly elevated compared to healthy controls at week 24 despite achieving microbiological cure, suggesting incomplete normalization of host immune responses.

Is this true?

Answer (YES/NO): NO